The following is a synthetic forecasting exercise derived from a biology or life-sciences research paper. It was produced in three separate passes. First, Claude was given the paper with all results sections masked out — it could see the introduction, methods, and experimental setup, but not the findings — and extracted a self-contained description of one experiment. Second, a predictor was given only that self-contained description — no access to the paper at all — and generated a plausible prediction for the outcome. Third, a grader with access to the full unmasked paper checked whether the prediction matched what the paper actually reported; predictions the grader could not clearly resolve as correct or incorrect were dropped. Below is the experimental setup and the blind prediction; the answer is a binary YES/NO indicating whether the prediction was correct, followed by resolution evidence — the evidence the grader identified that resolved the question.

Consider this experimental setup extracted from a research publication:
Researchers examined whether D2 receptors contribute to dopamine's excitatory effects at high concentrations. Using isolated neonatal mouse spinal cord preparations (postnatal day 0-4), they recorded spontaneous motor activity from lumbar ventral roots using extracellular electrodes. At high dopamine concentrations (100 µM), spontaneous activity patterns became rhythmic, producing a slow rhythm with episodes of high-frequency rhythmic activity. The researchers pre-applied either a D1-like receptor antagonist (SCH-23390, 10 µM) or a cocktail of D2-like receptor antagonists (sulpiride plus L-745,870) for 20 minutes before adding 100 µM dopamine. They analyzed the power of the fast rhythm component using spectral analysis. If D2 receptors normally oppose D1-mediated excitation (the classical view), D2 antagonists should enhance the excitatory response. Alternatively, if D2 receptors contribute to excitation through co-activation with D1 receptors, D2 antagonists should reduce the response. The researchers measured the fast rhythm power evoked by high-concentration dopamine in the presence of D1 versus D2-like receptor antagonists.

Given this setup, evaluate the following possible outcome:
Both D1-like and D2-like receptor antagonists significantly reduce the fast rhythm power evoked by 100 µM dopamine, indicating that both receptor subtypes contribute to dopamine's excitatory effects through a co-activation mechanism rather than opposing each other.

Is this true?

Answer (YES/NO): YES